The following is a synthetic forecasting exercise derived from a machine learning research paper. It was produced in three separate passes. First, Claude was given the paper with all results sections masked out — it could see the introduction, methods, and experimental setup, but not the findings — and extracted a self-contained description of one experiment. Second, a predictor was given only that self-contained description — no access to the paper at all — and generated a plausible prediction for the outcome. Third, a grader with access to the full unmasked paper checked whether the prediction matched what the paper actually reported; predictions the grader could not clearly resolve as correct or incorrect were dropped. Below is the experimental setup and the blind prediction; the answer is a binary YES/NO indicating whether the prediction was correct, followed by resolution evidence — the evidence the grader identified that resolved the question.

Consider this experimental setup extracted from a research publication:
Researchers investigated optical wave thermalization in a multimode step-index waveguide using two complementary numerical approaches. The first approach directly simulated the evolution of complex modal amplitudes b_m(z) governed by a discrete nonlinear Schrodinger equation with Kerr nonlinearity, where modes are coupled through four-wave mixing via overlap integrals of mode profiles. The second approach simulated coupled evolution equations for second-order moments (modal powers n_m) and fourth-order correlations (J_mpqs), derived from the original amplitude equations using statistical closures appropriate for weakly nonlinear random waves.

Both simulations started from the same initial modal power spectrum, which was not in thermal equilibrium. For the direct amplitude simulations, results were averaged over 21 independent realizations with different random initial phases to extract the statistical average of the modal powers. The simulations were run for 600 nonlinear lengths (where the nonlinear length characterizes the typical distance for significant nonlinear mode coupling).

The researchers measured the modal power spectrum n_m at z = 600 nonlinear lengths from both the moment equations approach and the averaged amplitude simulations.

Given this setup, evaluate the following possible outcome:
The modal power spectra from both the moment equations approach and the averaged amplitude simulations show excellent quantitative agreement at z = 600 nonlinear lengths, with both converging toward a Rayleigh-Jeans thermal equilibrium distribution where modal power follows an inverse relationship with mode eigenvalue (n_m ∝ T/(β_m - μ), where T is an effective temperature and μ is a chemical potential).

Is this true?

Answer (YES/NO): NO